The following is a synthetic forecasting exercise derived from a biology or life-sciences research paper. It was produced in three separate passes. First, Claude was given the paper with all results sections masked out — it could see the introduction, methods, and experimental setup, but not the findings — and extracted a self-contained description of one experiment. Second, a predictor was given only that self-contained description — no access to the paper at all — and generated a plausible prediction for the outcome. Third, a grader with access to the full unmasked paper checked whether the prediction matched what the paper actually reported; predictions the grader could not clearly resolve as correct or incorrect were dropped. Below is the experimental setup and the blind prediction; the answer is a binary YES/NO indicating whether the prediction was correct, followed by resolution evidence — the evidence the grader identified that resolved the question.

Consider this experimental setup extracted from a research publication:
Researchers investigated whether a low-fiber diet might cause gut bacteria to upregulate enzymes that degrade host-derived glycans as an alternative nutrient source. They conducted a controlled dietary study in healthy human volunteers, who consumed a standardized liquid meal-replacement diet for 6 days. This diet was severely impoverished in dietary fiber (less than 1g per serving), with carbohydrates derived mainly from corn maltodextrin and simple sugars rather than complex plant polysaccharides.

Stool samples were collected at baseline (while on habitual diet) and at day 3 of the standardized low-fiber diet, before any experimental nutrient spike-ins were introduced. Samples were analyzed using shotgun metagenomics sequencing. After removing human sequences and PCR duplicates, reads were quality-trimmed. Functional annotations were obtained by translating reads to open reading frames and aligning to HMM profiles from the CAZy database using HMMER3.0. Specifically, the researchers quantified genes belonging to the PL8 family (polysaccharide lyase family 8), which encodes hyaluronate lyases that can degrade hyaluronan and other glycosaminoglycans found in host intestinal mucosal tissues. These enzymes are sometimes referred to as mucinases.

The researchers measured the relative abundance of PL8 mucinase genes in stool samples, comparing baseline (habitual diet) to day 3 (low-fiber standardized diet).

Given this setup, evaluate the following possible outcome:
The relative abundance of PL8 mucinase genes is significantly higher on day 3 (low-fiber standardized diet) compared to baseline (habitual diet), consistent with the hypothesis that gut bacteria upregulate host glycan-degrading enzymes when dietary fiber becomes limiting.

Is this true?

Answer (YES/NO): YES